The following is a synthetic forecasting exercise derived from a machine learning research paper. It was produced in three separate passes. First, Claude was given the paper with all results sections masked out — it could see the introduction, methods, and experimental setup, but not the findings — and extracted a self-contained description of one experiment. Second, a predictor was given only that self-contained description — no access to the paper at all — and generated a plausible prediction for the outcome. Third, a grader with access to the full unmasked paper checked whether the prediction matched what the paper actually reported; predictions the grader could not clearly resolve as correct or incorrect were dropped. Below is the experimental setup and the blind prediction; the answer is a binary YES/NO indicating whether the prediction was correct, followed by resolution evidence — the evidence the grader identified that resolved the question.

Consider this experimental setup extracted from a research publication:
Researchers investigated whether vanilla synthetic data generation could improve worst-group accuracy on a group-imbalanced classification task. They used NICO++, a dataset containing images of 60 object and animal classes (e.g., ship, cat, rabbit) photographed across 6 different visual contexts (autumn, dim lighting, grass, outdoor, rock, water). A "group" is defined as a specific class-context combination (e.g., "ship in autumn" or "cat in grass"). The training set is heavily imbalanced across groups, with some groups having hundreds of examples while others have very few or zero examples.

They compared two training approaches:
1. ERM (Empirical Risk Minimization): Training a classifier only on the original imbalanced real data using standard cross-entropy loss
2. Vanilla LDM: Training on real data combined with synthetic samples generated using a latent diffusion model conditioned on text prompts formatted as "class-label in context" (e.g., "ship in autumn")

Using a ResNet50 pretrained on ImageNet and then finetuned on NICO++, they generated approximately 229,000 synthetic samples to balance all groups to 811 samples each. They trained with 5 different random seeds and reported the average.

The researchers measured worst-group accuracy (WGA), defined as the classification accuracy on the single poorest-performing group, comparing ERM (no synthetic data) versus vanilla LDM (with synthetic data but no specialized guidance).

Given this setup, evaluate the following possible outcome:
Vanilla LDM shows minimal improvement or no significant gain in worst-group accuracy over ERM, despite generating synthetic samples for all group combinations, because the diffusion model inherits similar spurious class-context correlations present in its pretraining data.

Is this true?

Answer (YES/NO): YES